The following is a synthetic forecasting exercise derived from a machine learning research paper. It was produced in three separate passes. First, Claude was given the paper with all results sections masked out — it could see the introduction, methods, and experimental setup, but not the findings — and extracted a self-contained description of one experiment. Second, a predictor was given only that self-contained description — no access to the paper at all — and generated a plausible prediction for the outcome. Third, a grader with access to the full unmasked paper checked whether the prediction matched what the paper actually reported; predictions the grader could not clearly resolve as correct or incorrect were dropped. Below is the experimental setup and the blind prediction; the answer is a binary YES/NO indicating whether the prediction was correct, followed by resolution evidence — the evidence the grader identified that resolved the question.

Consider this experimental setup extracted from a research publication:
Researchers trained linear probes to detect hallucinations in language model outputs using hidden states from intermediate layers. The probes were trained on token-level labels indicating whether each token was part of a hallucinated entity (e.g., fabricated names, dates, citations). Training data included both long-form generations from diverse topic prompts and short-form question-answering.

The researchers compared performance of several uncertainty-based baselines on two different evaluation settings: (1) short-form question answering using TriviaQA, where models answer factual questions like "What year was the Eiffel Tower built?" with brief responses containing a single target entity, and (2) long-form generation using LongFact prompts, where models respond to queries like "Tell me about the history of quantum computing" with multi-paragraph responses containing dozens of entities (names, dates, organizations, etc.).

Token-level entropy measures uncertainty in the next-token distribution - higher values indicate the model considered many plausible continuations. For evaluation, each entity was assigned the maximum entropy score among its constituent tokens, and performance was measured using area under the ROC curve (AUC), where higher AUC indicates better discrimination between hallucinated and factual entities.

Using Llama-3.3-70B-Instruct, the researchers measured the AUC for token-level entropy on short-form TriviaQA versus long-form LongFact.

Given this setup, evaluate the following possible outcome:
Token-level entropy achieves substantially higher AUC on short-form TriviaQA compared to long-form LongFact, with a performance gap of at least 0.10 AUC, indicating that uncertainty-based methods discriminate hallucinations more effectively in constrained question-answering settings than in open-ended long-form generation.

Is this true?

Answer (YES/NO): YES